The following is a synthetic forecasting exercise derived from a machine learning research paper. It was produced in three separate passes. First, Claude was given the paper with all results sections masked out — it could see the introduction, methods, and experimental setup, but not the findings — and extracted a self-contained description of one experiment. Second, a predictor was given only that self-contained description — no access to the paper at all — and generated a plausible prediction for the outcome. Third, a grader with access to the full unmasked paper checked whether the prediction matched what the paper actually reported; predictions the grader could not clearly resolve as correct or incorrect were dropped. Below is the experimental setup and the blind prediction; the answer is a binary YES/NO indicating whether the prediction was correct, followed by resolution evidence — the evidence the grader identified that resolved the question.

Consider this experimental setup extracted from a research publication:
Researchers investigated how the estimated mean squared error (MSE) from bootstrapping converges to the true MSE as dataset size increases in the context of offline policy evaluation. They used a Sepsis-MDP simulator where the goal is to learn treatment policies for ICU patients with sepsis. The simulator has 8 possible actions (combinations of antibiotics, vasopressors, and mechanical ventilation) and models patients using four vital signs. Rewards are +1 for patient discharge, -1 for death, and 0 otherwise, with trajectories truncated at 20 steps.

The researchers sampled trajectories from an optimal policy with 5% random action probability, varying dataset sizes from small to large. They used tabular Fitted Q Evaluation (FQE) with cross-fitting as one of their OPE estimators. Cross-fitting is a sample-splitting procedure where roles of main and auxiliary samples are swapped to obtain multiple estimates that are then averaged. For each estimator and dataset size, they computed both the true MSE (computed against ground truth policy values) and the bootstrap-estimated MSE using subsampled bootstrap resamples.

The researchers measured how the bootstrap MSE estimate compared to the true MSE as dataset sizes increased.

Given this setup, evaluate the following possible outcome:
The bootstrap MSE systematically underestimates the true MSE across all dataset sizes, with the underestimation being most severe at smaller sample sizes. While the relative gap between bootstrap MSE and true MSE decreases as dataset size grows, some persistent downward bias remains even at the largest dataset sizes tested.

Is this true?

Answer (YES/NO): NO